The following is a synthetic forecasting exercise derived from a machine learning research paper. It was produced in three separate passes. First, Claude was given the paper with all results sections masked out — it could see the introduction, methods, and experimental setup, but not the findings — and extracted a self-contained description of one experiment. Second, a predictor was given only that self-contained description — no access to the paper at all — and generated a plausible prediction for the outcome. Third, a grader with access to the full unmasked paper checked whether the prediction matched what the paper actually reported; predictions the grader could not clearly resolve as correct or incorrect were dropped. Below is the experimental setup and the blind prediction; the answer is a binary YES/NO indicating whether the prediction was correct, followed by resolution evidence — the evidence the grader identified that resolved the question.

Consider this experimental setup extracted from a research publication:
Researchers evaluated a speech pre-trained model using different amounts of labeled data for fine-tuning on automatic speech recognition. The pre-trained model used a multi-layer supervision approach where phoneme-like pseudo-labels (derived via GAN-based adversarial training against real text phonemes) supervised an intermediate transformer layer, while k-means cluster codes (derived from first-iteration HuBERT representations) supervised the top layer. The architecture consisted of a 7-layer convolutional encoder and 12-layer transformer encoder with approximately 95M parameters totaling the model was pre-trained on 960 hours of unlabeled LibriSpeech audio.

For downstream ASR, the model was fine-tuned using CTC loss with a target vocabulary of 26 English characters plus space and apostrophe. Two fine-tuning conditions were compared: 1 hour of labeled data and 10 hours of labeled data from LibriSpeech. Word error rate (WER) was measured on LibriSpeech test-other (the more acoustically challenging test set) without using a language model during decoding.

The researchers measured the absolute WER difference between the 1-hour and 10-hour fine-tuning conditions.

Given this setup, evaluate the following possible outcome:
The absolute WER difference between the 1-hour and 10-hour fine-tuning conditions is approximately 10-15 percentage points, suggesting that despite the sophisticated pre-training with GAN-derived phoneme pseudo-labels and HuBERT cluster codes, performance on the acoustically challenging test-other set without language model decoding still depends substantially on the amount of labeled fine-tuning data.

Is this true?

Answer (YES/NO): NO